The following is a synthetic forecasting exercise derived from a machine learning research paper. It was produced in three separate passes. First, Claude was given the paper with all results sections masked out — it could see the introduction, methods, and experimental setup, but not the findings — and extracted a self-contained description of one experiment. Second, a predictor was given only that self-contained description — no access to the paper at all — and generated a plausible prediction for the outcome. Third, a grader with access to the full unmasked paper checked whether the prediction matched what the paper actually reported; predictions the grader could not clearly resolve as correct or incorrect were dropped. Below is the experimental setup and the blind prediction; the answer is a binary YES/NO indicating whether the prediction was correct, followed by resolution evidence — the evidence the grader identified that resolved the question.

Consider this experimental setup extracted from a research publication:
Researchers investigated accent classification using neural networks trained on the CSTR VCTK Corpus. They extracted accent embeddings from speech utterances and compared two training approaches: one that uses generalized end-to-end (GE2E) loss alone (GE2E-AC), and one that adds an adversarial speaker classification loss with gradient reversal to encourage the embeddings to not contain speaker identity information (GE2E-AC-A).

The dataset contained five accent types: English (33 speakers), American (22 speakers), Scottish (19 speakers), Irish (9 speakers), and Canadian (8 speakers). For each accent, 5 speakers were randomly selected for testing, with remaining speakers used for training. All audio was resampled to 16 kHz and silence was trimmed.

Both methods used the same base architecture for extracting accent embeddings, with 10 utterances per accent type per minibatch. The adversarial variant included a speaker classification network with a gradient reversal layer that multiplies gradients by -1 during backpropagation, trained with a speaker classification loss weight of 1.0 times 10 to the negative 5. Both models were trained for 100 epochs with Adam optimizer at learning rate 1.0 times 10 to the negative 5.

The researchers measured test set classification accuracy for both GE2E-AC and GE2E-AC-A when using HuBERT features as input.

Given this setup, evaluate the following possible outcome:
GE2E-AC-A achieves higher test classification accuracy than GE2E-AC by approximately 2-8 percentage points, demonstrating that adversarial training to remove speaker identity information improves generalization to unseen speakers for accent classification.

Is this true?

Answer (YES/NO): NO